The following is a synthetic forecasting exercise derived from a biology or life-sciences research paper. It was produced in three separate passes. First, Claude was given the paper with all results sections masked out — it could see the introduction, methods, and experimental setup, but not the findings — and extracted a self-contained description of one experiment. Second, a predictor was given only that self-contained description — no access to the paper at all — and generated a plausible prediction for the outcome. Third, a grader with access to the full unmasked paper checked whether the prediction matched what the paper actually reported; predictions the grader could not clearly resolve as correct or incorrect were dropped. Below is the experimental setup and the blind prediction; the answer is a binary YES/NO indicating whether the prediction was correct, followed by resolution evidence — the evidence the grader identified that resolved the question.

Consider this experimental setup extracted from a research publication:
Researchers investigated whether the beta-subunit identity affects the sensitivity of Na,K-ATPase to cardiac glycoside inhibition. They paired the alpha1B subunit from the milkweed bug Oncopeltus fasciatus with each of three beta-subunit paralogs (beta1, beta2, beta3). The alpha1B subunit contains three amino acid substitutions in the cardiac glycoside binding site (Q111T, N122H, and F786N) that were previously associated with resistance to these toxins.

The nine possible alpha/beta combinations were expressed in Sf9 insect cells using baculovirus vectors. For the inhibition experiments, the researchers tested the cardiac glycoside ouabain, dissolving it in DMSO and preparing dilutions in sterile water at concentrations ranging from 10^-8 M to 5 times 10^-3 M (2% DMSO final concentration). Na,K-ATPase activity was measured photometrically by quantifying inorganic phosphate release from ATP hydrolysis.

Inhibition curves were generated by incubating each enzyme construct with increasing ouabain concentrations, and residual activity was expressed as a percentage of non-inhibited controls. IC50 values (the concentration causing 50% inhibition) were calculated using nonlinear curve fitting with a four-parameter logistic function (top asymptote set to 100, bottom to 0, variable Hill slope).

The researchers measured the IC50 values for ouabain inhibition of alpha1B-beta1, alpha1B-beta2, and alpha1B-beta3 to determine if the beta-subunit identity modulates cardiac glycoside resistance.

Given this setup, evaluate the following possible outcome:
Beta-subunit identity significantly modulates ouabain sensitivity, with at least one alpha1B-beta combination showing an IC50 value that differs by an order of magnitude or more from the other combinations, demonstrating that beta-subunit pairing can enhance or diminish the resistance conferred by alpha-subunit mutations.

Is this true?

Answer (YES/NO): NO